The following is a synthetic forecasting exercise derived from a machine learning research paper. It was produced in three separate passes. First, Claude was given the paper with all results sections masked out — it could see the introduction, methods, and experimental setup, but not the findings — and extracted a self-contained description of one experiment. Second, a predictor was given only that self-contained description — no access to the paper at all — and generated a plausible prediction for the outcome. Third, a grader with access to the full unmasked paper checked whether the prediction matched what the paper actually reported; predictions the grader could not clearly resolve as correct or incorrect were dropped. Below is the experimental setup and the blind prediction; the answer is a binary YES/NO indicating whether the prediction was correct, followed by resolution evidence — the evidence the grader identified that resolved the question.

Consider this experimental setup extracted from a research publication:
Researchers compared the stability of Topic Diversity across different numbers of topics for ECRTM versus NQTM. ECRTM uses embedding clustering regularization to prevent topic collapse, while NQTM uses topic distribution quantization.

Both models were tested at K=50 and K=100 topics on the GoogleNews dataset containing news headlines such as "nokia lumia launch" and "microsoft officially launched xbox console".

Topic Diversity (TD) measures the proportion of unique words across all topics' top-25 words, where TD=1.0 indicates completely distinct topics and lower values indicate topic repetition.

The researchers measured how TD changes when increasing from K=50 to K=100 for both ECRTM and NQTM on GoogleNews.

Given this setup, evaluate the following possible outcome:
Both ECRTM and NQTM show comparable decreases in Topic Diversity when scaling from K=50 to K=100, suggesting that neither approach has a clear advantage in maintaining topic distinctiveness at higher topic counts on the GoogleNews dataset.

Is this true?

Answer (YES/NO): NO